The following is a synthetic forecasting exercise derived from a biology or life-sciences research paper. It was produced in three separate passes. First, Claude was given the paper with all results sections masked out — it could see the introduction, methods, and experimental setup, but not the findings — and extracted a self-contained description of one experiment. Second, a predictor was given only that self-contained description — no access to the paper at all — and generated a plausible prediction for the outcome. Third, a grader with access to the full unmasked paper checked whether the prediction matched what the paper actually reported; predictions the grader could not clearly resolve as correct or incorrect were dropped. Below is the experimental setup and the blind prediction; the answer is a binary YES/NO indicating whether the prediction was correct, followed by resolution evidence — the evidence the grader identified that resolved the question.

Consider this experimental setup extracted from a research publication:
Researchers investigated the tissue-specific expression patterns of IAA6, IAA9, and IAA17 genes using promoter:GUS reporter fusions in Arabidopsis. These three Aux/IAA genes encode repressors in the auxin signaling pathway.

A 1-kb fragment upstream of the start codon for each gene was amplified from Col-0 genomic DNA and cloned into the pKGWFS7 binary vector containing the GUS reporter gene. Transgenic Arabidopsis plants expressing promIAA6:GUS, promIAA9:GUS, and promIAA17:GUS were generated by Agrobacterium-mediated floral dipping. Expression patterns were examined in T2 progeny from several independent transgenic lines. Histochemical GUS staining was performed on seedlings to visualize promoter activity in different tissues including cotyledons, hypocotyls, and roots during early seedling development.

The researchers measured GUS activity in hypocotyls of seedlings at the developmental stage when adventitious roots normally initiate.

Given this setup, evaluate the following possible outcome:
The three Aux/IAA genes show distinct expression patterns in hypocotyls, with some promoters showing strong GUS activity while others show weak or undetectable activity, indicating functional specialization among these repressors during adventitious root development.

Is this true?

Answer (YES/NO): NO